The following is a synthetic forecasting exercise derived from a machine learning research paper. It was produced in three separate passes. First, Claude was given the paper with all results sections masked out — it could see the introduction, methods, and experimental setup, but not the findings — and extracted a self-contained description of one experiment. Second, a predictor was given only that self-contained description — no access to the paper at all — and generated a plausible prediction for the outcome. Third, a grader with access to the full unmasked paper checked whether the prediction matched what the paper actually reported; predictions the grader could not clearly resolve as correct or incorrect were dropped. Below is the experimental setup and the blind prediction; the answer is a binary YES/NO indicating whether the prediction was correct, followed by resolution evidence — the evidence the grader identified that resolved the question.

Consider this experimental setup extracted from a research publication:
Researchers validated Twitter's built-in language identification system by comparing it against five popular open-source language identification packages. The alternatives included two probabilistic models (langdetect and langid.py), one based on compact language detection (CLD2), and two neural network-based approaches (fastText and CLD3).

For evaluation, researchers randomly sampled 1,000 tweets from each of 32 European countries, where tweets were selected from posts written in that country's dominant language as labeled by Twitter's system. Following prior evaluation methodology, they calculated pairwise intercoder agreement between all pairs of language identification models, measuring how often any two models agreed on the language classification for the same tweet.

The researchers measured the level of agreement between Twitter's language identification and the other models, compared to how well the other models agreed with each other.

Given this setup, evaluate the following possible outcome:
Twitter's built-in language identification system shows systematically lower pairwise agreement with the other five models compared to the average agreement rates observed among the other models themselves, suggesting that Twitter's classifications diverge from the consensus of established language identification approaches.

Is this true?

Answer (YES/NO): NO